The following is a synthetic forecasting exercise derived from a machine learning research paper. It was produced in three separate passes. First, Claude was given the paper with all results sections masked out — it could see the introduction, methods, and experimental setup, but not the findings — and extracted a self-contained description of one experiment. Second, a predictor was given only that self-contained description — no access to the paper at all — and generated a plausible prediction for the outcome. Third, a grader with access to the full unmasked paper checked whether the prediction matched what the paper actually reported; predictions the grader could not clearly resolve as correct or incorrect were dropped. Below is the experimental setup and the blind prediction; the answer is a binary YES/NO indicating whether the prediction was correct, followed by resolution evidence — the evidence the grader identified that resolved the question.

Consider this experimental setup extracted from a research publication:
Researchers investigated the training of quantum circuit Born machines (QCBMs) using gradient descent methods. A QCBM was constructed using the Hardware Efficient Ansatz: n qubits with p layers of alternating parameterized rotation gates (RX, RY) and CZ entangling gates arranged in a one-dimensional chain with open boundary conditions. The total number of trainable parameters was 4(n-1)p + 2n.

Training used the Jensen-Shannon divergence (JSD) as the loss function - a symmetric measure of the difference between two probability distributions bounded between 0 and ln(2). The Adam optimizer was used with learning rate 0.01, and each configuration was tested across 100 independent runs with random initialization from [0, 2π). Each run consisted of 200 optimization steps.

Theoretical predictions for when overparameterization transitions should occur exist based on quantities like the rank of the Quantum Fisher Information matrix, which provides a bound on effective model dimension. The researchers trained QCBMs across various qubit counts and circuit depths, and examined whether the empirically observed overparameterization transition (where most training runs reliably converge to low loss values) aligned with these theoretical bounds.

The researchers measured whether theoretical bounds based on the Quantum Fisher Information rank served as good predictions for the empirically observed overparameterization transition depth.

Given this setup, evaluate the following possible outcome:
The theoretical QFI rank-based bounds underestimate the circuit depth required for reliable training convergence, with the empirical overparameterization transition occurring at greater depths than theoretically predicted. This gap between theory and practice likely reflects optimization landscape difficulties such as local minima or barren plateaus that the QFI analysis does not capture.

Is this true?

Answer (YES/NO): YES